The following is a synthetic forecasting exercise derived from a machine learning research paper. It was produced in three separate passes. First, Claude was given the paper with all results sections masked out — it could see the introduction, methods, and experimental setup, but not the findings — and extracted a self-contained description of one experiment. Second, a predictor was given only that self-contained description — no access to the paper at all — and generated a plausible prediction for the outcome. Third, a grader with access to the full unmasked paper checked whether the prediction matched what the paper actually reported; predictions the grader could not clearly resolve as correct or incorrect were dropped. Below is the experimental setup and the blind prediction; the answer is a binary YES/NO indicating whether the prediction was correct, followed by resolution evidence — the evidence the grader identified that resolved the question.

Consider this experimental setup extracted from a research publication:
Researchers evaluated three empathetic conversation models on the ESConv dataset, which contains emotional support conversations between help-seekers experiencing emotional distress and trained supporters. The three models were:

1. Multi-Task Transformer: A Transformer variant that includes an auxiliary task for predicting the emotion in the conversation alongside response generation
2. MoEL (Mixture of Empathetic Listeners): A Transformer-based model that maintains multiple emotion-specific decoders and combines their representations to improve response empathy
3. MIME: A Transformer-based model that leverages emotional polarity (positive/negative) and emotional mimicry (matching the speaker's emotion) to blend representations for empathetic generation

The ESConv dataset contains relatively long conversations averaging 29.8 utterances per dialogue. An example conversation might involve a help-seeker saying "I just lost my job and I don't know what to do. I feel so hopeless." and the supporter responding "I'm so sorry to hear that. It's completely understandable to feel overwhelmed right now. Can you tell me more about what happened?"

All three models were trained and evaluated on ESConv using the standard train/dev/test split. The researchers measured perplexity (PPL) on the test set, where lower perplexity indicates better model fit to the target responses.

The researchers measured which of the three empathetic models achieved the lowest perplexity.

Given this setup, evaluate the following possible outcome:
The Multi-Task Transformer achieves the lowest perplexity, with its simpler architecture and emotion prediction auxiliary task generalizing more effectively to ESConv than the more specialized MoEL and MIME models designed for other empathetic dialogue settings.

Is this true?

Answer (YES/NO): NO